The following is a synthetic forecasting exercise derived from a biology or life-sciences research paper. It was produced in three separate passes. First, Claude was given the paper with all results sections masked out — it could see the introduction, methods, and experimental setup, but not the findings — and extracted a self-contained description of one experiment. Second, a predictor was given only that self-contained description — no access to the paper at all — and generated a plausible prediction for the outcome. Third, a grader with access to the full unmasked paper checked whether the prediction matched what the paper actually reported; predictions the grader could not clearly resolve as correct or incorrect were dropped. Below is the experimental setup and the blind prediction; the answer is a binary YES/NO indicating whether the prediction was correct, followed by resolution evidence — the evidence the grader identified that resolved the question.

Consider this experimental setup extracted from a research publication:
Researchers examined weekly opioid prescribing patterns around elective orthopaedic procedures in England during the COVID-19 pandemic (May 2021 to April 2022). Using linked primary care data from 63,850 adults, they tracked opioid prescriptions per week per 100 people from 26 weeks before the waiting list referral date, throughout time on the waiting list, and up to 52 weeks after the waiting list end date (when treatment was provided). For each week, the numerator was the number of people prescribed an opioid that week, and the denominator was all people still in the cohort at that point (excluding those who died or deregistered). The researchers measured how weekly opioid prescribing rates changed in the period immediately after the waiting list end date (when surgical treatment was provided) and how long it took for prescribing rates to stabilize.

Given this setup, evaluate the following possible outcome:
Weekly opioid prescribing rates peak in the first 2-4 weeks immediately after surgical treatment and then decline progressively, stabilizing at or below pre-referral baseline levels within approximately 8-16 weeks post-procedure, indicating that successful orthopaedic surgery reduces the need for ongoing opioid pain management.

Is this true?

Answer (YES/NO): NO